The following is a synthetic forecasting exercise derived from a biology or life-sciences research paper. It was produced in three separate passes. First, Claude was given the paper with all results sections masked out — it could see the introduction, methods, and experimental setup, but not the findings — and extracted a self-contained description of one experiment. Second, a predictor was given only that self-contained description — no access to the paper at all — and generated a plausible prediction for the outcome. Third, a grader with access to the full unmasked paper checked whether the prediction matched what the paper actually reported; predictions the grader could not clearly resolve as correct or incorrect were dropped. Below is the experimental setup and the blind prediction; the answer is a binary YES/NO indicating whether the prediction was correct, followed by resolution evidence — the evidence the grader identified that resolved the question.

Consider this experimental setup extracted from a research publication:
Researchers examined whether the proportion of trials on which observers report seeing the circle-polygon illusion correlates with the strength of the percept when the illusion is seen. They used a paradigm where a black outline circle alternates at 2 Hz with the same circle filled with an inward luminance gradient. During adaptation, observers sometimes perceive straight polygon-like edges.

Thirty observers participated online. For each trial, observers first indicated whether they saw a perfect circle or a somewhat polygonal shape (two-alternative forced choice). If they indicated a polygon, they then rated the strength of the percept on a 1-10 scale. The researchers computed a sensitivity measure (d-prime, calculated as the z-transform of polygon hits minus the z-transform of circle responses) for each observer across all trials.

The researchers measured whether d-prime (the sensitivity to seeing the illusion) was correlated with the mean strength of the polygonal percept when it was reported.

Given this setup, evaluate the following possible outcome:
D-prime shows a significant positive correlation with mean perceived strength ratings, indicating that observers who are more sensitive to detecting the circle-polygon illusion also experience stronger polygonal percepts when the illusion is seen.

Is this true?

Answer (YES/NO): NO